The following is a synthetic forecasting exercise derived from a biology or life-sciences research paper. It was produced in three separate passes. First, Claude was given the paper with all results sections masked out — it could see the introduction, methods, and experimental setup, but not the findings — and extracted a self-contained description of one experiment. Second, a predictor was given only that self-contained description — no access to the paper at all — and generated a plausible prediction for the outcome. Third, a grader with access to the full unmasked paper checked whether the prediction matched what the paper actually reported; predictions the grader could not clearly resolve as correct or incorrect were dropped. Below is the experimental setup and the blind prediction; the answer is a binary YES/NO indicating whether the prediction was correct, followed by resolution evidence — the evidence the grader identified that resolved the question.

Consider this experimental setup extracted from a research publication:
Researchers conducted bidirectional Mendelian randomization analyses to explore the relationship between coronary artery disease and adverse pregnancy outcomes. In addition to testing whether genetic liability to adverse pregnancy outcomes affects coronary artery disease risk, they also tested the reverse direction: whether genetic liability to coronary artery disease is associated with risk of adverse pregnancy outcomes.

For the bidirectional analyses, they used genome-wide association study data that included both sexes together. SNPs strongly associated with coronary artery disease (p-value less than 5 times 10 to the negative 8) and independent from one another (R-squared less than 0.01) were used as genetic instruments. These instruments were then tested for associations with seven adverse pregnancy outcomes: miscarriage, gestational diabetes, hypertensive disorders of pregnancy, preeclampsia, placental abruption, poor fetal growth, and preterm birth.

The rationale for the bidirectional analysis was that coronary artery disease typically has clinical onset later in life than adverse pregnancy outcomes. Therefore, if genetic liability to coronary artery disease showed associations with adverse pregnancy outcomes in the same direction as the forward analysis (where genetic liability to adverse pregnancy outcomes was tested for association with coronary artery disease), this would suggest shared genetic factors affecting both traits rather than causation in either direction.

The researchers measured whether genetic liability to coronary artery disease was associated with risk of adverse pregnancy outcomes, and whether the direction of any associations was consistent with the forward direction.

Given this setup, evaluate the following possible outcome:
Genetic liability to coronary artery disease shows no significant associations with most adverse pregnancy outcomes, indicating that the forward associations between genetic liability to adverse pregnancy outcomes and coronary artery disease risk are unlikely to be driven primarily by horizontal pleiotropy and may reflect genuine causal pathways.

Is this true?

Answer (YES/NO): NO